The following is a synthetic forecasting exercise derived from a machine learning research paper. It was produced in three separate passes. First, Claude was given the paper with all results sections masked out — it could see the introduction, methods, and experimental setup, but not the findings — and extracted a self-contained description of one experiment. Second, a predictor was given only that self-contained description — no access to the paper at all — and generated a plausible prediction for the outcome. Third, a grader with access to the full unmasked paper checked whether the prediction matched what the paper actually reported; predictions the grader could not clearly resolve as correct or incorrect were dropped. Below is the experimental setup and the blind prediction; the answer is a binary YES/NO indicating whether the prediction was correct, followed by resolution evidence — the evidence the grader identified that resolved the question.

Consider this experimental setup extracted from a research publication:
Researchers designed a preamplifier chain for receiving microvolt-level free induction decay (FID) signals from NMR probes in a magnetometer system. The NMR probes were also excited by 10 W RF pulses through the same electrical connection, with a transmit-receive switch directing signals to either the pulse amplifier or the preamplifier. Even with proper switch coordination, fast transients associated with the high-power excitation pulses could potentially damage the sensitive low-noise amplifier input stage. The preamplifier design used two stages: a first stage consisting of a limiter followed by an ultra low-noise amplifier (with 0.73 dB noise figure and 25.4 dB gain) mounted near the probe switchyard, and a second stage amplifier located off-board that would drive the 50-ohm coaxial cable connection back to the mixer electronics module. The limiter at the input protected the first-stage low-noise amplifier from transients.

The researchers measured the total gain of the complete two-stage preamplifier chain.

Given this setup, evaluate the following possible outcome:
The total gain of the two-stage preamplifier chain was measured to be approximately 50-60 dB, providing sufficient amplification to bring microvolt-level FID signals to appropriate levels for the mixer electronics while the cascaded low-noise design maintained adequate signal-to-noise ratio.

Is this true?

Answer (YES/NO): NO